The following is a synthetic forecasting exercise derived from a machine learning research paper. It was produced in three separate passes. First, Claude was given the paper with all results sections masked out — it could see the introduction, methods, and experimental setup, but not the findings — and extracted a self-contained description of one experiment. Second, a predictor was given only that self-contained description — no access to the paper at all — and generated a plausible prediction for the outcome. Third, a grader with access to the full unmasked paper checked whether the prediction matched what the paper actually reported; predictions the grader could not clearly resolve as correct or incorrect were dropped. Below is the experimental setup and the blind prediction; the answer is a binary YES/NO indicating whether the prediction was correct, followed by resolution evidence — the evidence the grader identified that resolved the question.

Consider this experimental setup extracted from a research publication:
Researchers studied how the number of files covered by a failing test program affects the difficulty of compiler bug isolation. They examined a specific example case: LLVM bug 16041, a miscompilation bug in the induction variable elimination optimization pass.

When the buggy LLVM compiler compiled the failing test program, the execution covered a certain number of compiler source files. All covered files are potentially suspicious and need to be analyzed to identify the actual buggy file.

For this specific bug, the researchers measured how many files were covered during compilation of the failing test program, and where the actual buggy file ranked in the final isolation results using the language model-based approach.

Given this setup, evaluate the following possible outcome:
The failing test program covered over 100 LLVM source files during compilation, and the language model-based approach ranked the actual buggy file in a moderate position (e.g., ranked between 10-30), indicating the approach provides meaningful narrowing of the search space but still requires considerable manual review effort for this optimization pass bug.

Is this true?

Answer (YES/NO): NO